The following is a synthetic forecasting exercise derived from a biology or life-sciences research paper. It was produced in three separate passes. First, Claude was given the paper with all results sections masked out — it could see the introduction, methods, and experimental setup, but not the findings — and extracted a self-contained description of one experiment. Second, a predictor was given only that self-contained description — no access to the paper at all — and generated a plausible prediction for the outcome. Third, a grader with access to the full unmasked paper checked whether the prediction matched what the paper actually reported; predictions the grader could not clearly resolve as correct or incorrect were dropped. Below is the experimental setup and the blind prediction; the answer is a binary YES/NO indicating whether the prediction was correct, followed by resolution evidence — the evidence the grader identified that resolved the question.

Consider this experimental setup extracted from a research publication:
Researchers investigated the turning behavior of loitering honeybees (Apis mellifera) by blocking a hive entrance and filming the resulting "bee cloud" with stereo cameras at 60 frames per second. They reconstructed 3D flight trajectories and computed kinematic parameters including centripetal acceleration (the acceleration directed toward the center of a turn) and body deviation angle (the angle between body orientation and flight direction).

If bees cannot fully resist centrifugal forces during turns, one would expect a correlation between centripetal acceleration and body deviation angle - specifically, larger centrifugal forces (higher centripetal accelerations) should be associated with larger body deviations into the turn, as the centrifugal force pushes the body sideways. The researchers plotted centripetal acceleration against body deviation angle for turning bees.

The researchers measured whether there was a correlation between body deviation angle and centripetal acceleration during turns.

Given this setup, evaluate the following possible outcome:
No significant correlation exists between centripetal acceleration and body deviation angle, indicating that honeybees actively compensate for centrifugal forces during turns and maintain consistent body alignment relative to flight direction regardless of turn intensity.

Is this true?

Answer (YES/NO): YES